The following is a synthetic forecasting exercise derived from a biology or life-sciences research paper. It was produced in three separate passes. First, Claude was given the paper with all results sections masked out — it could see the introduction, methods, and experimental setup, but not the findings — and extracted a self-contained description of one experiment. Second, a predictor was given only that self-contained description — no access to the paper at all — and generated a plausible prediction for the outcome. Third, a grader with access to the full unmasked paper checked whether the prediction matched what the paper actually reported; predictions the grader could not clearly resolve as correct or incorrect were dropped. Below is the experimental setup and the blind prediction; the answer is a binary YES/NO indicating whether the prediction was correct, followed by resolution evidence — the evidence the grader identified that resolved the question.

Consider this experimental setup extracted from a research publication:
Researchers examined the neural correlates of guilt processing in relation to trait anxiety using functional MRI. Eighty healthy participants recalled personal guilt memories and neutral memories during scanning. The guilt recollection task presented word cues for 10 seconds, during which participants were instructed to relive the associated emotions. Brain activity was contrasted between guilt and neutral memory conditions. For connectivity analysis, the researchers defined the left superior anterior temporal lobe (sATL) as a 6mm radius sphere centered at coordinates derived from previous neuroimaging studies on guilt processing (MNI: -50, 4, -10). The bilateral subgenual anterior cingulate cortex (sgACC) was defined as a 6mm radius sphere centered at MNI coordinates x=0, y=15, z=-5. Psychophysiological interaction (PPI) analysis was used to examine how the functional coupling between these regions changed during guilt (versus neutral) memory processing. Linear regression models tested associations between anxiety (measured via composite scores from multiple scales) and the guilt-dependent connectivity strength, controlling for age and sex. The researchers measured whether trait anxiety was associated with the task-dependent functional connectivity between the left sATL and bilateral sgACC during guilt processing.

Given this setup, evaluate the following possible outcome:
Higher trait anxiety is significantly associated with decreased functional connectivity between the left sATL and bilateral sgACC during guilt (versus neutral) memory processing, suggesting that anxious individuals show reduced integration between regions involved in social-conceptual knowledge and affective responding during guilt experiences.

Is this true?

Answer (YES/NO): NO